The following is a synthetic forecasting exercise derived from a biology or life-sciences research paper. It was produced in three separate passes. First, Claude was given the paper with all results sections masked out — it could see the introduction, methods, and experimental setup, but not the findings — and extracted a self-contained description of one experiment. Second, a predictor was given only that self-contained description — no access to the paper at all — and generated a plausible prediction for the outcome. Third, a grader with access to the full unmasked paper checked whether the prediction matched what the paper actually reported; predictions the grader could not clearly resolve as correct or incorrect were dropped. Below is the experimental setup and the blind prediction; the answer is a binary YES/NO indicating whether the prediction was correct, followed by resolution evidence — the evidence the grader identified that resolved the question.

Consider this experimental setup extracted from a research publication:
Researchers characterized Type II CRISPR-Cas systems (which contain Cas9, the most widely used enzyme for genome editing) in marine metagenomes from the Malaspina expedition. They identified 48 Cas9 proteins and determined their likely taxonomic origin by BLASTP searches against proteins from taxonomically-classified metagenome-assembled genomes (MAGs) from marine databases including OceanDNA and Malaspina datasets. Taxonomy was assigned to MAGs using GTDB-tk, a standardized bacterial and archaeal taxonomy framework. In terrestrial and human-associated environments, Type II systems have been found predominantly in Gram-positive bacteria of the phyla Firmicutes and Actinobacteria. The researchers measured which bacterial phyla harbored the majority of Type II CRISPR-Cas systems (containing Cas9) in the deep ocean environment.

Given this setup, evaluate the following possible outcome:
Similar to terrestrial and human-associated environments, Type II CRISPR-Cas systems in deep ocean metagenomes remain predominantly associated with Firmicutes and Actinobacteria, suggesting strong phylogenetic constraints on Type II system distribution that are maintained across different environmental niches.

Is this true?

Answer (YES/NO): NO